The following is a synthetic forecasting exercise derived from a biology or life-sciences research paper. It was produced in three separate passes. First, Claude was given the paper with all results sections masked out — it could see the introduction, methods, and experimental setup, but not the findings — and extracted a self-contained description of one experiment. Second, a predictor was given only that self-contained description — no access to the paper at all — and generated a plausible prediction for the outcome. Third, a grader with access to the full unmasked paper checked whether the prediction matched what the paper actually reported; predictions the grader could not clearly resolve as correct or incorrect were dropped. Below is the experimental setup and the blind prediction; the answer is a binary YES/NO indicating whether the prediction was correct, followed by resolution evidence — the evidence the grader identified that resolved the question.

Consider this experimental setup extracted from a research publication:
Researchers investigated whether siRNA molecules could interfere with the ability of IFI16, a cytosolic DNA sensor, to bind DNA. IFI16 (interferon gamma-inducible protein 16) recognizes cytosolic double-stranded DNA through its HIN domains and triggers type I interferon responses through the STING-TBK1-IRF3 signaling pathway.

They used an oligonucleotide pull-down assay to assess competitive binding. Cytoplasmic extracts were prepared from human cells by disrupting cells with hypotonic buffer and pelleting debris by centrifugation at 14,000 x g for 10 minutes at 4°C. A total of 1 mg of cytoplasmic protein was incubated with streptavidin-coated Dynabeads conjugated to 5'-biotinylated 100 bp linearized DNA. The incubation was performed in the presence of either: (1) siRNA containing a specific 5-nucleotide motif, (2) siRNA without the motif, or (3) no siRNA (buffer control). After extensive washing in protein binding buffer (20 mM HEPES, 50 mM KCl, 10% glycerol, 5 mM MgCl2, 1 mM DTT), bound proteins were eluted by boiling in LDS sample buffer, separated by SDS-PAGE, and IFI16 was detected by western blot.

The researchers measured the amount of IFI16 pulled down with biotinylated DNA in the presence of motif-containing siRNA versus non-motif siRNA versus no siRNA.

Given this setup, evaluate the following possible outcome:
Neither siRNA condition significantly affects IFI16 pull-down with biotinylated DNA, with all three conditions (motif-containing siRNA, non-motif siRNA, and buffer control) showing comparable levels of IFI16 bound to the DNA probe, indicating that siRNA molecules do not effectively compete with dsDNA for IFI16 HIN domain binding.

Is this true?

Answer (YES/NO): NO